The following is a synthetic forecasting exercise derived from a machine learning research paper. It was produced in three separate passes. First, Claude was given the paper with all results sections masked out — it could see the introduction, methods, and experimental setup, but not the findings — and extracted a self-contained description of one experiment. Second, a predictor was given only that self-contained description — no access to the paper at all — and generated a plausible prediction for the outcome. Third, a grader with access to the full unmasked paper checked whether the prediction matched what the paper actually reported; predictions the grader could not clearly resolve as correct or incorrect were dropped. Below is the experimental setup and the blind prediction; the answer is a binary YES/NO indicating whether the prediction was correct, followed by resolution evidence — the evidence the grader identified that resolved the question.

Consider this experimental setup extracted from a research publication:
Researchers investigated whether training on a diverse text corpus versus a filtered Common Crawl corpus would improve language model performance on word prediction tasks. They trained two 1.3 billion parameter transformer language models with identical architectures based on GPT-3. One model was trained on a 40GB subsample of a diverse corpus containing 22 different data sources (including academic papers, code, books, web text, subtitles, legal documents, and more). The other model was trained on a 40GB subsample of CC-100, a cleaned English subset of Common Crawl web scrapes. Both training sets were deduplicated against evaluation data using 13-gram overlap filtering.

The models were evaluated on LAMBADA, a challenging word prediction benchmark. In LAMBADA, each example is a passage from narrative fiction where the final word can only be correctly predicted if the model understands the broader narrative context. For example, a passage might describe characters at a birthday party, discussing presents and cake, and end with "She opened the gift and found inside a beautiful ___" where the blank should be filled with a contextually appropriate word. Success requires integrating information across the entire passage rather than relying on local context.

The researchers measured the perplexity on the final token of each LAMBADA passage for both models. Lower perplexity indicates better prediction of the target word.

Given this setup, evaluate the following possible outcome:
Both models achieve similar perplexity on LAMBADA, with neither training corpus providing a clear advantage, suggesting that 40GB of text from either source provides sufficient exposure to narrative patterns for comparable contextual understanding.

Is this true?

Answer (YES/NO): YES